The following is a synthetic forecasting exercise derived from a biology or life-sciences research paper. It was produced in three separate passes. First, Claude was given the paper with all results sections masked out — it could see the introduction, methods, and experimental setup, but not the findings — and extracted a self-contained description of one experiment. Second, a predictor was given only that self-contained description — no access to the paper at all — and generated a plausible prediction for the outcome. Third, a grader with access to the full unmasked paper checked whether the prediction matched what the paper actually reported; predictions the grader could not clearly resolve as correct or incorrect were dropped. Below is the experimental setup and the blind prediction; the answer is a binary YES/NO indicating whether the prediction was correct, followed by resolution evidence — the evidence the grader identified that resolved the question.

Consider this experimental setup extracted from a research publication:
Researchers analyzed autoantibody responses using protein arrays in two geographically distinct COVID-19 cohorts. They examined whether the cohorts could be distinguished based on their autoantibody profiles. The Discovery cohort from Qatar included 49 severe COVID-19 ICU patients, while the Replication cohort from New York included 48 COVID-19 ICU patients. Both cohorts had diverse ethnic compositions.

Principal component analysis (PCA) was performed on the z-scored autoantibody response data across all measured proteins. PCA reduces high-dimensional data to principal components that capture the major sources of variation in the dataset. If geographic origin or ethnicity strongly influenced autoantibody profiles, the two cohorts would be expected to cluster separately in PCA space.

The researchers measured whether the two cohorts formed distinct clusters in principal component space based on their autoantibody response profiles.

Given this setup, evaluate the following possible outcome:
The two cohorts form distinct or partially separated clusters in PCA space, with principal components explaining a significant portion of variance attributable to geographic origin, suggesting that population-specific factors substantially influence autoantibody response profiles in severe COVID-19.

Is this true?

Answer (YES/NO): NO